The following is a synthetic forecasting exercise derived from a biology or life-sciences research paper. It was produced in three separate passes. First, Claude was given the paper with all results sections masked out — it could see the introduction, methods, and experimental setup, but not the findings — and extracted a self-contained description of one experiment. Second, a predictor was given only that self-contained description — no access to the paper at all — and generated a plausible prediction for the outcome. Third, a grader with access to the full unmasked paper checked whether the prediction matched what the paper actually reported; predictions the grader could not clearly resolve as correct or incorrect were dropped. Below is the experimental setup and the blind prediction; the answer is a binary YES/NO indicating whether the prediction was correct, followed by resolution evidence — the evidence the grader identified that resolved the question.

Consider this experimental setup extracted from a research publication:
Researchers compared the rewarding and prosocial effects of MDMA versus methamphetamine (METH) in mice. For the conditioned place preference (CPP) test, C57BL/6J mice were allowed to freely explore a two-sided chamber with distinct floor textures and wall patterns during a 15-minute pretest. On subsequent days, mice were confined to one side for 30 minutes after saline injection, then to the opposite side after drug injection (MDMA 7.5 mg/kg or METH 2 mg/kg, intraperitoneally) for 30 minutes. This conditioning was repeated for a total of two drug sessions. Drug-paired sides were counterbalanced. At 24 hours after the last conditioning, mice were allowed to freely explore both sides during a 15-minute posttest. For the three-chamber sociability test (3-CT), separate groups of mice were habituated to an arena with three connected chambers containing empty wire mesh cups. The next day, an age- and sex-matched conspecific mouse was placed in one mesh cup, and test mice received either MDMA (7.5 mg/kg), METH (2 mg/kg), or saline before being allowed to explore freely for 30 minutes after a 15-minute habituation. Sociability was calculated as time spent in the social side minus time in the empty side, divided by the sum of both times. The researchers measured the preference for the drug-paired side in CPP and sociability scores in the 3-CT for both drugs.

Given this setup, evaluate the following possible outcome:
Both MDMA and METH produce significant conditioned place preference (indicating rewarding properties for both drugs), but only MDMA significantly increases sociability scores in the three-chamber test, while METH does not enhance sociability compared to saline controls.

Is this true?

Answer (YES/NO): NO